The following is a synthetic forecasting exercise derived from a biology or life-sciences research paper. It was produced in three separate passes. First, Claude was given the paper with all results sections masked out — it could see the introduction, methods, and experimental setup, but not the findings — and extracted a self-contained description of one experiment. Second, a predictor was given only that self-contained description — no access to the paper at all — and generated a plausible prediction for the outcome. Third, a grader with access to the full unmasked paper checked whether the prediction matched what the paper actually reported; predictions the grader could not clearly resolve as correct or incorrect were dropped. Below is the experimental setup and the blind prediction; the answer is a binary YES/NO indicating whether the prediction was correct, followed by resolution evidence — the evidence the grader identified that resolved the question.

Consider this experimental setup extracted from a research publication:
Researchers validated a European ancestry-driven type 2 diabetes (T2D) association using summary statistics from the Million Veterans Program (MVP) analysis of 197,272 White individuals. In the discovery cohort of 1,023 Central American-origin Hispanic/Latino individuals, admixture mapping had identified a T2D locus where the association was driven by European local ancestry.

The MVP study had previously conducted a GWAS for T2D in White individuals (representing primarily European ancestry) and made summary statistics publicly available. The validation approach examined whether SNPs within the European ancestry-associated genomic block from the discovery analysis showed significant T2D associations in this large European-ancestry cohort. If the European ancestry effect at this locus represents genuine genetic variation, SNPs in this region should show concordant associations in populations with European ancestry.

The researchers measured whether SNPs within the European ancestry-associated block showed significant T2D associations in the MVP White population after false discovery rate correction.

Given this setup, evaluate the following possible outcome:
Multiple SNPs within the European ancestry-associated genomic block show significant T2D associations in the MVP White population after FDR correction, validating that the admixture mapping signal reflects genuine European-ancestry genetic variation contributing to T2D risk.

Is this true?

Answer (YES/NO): YES